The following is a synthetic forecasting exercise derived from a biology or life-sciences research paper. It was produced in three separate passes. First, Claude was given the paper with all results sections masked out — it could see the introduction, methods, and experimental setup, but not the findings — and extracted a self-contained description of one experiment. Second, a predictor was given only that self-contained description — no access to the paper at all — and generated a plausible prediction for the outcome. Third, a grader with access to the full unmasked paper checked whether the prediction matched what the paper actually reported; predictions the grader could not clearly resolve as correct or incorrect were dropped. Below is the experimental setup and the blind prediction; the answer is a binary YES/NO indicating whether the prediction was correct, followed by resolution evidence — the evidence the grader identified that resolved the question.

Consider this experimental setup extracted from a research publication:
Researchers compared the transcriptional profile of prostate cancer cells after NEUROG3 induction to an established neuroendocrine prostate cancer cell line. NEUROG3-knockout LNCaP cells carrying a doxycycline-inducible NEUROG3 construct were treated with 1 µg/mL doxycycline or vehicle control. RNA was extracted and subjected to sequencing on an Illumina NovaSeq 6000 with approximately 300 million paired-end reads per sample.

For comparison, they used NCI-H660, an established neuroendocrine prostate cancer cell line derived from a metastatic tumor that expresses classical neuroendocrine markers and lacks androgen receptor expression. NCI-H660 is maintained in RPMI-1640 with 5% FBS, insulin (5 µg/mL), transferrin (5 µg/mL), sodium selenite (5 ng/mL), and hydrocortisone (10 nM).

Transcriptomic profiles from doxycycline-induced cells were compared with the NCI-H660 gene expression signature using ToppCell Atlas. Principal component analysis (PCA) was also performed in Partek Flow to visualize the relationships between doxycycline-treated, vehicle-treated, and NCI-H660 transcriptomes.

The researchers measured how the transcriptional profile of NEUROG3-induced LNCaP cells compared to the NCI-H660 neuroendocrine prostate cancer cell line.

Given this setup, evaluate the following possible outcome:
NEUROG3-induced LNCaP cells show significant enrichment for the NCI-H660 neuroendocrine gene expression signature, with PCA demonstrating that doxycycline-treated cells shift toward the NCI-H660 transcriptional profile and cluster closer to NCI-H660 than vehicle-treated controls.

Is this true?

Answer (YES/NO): YES